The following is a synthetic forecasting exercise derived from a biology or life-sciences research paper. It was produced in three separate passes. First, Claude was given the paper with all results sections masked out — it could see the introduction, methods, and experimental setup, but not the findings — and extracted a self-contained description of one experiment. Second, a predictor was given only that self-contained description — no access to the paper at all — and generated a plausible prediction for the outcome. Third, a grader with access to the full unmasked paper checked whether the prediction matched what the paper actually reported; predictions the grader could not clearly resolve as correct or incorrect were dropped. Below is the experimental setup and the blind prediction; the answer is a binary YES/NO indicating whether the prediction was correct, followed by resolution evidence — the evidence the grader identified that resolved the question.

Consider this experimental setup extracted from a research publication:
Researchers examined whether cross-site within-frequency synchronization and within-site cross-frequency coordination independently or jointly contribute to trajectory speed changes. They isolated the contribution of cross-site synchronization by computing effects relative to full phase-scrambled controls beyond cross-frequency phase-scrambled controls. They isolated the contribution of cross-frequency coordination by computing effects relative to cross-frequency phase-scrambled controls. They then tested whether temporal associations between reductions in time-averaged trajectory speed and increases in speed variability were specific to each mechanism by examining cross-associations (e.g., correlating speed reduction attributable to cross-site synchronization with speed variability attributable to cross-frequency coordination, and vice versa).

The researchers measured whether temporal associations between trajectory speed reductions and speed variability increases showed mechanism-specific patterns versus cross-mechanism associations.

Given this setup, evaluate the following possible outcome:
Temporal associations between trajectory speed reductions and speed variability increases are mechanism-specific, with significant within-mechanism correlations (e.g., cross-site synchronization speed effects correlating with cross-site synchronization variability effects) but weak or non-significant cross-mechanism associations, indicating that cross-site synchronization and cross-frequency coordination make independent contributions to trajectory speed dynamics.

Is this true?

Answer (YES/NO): YES